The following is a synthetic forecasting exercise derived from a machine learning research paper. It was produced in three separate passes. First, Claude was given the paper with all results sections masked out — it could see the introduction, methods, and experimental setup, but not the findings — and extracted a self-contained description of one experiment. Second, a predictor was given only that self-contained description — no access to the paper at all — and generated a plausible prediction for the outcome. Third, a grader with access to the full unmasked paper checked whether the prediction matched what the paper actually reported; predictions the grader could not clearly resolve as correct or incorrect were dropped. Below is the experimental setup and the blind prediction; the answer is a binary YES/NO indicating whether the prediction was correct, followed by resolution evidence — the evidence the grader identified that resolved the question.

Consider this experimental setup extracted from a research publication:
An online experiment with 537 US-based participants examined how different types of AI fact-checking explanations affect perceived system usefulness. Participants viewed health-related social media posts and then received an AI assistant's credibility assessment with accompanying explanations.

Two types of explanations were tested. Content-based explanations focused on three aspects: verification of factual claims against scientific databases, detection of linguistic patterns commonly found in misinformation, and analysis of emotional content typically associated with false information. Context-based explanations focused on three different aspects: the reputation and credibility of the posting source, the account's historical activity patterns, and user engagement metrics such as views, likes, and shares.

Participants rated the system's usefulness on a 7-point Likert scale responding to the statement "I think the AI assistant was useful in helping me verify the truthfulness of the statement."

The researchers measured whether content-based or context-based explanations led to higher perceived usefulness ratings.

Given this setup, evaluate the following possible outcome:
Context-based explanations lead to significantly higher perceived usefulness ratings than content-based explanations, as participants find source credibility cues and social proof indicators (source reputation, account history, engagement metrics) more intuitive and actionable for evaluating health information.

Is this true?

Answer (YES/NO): NO